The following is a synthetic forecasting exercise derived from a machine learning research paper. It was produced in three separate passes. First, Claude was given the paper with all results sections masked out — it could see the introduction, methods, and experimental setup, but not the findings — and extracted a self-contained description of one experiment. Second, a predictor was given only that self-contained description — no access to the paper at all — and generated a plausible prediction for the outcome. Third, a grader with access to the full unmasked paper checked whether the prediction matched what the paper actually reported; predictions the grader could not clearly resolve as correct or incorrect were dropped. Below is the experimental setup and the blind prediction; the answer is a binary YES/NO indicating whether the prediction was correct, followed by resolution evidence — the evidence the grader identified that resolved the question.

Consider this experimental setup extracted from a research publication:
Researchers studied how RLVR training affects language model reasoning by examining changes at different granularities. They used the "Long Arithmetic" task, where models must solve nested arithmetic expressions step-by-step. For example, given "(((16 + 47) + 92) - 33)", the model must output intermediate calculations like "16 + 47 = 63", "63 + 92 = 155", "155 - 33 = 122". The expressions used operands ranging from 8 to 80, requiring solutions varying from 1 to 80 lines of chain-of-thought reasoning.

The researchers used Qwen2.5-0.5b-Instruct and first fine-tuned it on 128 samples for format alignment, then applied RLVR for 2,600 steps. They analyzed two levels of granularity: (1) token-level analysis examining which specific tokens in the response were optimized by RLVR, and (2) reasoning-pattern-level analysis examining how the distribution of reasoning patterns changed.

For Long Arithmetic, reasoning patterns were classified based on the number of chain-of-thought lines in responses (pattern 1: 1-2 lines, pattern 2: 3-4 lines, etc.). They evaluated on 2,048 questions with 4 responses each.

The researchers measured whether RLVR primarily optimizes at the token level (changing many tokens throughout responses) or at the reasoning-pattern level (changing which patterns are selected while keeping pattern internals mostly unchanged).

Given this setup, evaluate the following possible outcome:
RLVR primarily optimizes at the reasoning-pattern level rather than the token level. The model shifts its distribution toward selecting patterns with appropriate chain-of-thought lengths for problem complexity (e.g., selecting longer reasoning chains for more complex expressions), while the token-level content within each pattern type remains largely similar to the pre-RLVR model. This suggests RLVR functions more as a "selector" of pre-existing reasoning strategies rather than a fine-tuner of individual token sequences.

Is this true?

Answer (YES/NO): YES